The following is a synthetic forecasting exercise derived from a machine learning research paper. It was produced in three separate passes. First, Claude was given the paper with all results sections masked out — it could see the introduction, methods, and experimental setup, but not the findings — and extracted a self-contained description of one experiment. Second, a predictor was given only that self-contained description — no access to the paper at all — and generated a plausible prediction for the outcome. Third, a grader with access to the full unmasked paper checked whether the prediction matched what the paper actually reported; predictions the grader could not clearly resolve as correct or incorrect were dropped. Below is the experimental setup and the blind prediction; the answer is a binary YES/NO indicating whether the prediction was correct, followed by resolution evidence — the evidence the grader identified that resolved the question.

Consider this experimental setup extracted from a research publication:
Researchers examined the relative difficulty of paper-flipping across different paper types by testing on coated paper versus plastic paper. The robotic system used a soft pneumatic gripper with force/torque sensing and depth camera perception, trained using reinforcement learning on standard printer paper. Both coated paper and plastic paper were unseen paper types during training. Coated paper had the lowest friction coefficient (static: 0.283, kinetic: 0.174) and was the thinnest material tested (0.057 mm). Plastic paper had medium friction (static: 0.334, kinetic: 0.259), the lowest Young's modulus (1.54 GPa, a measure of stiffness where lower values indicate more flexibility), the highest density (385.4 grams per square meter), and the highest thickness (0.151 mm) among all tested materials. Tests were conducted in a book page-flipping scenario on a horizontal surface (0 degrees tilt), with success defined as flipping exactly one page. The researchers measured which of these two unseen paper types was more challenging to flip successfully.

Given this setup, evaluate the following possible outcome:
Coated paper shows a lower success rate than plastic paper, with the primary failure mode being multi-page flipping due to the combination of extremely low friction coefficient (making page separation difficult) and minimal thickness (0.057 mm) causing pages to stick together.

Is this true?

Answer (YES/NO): NO